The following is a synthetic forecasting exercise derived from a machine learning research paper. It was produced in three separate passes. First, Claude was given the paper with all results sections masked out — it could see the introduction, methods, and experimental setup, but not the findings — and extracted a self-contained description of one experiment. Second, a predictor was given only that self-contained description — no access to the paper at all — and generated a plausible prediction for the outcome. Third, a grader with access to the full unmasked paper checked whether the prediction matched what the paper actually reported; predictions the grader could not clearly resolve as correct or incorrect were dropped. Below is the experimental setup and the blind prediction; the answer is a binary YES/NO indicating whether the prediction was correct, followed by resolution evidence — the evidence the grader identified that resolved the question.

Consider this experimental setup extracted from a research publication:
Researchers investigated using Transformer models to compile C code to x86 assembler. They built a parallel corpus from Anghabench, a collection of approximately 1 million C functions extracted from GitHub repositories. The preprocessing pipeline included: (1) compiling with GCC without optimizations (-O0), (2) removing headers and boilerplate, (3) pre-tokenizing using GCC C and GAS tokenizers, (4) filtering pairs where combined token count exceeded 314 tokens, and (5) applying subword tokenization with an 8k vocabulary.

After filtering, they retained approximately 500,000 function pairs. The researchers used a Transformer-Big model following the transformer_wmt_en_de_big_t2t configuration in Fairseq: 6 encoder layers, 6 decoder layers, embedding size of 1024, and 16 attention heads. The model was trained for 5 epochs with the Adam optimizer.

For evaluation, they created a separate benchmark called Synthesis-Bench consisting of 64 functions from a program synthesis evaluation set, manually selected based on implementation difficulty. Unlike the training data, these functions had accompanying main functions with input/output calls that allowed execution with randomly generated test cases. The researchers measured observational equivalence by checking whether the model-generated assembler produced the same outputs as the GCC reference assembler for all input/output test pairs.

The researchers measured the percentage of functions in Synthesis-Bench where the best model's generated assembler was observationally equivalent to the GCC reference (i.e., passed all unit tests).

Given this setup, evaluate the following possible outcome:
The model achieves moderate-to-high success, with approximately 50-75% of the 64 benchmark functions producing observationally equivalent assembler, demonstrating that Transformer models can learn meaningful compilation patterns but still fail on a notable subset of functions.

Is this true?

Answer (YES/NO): NO